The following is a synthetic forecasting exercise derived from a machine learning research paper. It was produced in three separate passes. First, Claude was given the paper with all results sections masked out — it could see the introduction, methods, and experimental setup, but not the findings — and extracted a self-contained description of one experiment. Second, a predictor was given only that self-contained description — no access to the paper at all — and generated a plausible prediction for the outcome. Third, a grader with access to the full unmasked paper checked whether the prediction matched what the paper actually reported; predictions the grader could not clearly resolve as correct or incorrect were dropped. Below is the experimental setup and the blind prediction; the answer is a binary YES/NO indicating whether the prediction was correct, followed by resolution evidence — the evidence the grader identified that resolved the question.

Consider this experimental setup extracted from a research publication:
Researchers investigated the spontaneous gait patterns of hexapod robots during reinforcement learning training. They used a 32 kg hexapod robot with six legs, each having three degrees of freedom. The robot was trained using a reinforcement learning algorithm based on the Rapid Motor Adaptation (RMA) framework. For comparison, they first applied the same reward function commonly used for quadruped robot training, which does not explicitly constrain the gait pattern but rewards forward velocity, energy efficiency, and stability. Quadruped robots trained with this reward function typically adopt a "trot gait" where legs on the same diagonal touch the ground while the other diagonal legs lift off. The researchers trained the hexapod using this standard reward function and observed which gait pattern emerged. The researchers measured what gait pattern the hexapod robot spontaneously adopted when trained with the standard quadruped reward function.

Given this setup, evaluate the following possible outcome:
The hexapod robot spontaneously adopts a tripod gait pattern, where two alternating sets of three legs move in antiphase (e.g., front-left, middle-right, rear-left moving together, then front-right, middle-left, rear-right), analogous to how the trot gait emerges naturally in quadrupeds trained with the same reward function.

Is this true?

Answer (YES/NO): NO